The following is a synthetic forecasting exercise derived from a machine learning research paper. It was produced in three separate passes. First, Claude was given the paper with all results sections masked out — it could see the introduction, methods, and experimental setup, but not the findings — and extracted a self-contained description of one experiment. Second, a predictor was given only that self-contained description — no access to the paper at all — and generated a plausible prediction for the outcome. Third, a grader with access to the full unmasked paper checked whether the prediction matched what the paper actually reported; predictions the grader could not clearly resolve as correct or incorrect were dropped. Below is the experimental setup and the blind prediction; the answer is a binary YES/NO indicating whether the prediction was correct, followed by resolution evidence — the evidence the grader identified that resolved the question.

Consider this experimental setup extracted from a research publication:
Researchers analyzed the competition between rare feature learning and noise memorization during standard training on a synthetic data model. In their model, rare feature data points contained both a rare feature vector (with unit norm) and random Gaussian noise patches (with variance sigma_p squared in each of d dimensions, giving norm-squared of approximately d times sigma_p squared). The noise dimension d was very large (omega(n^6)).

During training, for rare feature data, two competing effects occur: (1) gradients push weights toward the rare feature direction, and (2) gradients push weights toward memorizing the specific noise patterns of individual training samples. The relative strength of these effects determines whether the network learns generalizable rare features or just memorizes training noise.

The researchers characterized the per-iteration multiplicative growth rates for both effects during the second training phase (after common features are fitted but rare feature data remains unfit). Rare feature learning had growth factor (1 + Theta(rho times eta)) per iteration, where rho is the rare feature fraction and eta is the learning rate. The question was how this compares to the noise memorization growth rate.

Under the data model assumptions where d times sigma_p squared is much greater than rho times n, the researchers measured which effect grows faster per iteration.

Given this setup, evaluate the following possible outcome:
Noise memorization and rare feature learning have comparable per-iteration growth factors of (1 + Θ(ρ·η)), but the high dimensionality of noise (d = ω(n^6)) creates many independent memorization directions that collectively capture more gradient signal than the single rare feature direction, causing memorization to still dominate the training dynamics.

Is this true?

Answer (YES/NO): NO